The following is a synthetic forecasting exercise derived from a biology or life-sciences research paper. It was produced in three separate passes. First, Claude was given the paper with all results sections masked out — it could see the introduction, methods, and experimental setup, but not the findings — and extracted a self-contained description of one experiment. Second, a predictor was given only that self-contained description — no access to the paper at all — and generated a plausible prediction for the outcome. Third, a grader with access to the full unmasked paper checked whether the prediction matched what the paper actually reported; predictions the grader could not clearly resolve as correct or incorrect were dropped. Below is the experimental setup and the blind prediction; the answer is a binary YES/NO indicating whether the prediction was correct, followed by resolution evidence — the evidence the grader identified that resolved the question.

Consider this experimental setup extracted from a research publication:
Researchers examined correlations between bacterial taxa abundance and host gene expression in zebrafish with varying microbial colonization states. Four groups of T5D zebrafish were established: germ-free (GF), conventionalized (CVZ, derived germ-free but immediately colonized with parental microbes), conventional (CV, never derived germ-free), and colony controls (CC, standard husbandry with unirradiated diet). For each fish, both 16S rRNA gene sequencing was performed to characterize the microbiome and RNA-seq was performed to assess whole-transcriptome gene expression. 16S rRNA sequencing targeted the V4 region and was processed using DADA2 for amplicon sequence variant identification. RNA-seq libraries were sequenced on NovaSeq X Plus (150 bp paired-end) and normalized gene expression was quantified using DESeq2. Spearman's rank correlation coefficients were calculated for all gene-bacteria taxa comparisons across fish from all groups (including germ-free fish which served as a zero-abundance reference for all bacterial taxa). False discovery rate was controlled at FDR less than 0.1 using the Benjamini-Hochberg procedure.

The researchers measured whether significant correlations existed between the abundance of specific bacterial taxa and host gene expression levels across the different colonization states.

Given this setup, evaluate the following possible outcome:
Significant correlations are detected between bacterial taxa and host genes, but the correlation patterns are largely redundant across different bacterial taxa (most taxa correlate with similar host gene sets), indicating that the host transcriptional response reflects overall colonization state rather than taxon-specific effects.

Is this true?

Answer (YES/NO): NO